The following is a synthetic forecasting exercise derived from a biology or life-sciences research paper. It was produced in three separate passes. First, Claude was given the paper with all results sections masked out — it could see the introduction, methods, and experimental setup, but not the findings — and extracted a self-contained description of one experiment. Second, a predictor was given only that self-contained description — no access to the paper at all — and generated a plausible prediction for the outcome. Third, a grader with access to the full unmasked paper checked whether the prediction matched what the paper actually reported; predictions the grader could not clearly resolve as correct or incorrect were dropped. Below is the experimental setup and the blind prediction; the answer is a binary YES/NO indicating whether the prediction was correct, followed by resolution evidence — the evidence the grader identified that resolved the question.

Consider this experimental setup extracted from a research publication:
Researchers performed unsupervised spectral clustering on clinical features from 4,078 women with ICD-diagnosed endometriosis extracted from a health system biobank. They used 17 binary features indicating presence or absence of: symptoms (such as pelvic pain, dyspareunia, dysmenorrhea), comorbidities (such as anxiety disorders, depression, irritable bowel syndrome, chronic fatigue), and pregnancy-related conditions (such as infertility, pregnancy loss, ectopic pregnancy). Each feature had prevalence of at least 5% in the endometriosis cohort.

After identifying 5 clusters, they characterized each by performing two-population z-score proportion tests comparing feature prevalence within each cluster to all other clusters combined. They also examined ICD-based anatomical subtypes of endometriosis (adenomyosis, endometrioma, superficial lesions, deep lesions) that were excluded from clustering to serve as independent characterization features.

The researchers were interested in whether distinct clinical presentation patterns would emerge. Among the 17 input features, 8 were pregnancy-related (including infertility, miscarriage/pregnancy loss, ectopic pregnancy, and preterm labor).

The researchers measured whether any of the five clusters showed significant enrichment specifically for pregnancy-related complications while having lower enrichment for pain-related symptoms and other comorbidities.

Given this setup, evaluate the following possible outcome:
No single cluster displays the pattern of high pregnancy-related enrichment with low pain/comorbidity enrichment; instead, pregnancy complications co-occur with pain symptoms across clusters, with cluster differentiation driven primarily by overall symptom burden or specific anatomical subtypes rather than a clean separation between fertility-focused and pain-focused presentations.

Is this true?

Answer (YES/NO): YES